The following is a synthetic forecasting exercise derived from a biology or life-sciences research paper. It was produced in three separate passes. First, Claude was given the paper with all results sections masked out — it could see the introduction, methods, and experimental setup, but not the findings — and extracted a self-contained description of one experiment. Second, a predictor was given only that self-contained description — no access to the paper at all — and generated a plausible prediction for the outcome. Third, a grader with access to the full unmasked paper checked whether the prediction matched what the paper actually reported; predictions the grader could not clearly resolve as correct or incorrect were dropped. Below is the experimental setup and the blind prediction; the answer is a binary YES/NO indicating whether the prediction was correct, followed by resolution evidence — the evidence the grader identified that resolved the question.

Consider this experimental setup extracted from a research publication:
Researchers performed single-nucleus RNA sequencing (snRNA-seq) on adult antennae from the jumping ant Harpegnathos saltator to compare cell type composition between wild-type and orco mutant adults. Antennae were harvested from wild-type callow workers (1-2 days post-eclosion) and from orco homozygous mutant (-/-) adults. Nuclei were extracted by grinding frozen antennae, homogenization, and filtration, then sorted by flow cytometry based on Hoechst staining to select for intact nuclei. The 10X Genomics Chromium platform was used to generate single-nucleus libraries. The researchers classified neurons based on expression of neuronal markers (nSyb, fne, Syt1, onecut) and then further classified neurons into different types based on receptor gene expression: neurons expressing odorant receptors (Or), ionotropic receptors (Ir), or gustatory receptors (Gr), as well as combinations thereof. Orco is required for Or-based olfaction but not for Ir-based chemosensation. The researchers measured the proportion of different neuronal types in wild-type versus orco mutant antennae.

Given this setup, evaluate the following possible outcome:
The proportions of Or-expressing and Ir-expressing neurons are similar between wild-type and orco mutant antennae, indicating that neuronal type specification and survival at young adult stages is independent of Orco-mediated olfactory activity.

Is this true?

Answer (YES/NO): NO